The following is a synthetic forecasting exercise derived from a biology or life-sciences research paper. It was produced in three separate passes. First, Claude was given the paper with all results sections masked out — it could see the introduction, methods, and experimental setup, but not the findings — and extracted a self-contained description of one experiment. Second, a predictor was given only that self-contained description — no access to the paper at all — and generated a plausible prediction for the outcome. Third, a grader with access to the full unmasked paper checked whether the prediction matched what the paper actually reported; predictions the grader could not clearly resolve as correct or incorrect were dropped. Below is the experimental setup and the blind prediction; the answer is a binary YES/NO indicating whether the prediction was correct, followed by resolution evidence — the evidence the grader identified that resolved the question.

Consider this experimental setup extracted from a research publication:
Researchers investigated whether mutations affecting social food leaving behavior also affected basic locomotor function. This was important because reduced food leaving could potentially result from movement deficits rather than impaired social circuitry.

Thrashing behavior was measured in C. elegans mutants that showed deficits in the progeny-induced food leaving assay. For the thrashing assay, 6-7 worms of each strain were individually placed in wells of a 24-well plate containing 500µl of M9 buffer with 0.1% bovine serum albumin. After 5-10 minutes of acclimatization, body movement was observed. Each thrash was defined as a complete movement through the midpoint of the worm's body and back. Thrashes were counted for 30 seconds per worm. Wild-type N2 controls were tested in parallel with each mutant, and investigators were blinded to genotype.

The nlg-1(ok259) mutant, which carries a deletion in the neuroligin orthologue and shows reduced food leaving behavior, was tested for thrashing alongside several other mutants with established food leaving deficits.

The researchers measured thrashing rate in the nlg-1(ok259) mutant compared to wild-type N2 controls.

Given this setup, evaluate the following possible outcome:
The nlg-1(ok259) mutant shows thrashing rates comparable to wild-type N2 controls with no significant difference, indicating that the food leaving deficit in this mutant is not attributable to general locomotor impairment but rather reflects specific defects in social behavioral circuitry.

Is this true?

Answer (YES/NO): YES